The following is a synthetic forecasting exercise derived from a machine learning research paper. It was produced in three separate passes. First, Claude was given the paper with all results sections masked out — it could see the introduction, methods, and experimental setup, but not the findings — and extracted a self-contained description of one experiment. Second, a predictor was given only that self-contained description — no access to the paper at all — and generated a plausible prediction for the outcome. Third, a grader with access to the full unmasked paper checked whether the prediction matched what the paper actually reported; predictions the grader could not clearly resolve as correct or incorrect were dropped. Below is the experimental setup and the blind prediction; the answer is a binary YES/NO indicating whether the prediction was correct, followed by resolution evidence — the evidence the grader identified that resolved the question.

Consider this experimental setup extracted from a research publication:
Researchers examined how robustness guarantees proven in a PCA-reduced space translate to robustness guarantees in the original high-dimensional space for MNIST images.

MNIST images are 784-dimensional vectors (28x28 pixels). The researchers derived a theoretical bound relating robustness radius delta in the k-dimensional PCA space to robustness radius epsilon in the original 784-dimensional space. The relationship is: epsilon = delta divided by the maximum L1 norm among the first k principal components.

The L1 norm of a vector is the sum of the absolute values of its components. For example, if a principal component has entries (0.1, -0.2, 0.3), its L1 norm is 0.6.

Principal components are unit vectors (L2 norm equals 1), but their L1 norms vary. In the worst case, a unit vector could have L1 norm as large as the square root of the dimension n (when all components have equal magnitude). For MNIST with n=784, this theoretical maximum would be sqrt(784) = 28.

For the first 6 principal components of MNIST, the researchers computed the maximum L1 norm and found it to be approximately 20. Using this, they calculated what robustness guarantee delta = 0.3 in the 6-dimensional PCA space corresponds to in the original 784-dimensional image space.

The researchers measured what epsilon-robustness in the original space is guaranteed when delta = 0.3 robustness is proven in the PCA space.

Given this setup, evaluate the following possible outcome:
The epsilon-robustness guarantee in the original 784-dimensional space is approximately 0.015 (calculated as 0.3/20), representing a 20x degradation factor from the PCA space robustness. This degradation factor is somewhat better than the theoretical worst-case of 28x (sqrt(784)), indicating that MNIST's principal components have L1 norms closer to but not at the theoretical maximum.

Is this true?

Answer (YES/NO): YES